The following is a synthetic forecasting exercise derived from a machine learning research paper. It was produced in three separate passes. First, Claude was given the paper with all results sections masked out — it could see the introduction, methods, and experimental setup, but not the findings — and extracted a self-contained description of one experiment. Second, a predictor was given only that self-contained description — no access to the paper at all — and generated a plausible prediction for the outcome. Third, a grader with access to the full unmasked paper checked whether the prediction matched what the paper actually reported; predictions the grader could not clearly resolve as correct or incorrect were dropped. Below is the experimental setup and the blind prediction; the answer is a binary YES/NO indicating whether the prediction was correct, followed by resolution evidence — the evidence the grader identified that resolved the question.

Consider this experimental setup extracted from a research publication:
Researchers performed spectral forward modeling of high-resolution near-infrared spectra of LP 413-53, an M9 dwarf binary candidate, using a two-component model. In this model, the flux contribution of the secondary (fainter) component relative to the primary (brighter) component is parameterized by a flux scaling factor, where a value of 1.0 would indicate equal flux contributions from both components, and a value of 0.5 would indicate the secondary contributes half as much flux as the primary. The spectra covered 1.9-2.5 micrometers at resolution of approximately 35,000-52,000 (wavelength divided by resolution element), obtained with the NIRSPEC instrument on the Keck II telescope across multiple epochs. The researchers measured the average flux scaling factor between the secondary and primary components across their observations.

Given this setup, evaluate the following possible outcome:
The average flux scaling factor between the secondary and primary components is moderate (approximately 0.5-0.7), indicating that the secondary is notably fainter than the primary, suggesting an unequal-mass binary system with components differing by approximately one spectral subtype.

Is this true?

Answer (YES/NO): YES